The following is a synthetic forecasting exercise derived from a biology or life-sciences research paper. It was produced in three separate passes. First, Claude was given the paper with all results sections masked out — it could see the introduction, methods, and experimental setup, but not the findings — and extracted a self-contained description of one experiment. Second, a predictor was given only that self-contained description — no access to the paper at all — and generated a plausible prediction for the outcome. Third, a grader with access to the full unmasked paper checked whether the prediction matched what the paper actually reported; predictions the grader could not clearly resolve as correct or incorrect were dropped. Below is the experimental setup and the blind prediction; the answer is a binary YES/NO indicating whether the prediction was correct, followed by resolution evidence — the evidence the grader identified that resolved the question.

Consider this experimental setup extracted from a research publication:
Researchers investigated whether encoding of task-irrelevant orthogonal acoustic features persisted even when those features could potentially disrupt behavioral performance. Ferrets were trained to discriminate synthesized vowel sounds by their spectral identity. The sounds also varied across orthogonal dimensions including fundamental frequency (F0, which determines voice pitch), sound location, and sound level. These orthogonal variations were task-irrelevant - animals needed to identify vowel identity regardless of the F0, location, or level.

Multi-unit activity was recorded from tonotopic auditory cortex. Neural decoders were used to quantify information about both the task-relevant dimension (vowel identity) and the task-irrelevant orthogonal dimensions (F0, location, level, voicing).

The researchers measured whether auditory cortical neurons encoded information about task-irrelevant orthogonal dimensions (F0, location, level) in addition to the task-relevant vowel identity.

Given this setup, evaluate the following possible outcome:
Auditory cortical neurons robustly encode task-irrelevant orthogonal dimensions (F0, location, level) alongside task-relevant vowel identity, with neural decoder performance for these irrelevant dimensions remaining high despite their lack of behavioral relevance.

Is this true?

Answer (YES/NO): YES